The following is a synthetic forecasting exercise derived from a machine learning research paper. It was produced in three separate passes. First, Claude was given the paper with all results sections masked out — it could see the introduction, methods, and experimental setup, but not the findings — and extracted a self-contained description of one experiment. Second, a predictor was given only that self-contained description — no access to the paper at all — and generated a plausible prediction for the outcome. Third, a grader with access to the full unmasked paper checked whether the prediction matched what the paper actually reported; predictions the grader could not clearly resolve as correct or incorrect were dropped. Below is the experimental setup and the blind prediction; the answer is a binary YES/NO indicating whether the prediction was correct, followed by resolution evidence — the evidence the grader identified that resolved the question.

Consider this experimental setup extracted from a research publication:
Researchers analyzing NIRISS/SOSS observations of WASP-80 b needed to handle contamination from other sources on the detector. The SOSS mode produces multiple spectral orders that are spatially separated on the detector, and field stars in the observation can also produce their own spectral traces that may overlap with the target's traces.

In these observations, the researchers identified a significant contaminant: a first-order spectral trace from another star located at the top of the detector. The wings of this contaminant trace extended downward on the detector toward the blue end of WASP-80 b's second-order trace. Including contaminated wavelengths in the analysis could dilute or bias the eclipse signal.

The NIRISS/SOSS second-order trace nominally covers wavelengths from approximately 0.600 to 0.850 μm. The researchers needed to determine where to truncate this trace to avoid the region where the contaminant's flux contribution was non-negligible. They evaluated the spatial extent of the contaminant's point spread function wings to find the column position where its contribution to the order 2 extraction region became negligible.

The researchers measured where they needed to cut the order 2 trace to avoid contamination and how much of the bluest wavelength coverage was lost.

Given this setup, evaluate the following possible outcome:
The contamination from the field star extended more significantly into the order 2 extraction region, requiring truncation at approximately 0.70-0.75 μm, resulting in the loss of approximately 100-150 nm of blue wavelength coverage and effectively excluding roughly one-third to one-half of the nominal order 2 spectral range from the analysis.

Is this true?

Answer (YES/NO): NO